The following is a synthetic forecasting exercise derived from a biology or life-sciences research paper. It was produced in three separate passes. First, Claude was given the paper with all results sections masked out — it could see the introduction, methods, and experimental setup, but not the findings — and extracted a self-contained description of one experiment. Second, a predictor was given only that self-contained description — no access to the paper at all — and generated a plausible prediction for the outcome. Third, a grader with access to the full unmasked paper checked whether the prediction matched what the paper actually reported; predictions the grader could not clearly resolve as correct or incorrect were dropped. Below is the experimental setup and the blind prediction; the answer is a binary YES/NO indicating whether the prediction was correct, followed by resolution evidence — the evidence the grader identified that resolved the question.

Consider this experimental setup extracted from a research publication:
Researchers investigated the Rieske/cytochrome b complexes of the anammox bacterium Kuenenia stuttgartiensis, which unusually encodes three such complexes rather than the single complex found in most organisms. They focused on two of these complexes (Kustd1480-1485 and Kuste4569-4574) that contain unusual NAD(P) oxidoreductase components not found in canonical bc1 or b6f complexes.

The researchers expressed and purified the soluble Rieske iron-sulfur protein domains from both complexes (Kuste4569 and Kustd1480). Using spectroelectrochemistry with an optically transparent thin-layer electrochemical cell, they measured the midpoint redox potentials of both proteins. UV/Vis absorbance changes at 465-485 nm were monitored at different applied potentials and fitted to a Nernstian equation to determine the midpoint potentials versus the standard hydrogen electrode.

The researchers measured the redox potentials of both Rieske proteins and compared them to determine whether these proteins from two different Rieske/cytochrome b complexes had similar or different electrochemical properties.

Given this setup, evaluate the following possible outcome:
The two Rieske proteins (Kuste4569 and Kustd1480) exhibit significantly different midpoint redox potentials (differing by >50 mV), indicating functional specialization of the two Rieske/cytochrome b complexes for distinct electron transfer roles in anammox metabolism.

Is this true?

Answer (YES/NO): NO